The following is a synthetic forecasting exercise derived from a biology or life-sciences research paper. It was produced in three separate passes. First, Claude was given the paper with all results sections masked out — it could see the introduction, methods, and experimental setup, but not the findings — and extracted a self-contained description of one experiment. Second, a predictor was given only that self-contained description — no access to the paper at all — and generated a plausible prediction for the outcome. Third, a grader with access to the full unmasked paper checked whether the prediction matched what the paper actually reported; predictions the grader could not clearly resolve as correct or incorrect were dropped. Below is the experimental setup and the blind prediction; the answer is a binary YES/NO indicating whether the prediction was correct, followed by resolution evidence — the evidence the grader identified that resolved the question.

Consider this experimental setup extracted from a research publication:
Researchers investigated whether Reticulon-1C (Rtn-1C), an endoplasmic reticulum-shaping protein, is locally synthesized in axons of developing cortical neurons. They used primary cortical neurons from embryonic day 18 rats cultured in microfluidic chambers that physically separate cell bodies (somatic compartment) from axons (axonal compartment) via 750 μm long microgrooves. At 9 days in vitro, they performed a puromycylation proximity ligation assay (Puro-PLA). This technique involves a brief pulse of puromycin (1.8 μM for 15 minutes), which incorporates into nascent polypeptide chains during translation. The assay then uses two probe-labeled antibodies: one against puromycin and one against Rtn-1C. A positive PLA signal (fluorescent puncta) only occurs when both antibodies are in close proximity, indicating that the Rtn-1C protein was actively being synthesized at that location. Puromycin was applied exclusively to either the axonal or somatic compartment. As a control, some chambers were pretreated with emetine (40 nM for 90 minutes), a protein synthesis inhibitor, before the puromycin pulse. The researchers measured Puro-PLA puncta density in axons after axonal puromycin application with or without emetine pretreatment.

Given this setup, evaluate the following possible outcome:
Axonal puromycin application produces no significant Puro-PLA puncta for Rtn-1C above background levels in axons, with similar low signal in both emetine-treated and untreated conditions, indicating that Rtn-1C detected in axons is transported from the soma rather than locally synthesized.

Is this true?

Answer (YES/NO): NO